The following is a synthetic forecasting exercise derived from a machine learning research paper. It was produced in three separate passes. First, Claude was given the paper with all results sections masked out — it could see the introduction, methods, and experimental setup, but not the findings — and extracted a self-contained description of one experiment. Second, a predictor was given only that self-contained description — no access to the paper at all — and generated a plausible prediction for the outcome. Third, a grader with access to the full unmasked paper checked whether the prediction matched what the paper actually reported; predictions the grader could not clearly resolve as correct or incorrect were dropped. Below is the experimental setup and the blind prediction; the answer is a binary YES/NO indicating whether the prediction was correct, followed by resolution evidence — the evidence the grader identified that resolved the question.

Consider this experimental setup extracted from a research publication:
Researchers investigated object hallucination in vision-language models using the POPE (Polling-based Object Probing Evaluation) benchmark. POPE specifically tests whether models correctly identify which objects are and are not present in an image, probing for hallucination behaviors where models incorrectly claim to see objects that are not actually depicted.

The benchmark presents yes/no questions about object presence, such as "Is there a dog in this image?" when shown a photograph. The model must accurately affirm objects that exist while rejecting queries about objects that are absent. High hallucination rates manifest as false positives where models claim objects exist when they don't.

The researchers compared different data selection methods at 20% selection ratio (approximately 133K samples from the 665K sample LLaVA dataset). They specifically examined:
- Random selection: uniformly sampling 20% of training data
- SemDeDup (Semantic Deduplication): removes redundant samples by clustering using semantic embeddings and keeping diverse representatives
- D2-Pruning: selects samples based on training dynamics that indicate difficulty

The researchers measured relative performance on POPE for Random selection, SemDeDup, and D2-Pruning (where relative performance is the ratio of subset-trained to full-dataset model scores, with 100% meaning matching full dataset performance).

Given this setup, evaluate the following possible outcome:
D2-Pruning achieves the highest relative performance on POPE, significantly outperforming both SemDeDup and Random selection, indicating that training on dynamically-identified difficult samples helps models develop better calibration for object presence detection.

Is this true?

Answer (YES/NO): NO